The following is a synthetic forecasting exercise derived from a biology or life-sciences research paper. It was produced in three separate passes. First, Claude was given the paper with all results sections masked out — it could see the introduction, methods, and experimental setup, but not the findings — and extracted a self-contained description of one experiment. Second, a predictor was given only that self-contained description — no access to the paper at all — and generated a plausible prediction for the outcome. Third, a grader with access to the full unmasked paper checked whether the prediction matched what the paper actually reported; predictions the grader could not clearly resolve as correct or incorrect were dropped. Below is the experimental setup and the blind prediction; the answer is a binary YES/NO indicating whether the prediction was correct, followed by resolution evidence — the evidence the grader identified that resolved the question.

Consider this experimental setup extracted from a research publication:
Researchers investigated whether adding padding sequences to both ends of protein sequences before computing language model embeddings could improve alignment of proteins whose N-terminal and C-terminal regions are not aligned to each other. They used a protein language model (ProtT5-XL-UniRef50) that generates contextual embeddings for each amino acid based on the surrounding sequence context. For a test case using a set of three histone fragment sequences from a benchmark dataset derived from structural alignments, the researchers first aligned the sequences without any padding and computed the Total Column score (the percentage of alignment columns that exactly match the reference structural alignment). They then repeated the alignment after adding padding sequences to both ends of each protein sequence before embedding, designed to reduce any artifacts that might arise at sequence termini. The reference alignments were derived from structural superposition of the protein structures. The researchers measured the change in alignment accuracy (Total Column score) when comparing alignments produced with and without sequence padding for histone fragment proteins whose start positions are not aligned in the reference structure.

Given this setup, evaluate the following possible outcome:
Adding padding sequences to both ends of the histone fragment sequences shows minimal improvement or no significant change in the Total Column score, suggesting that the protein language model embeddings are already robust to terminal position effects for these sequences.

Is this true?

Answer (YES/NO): NO